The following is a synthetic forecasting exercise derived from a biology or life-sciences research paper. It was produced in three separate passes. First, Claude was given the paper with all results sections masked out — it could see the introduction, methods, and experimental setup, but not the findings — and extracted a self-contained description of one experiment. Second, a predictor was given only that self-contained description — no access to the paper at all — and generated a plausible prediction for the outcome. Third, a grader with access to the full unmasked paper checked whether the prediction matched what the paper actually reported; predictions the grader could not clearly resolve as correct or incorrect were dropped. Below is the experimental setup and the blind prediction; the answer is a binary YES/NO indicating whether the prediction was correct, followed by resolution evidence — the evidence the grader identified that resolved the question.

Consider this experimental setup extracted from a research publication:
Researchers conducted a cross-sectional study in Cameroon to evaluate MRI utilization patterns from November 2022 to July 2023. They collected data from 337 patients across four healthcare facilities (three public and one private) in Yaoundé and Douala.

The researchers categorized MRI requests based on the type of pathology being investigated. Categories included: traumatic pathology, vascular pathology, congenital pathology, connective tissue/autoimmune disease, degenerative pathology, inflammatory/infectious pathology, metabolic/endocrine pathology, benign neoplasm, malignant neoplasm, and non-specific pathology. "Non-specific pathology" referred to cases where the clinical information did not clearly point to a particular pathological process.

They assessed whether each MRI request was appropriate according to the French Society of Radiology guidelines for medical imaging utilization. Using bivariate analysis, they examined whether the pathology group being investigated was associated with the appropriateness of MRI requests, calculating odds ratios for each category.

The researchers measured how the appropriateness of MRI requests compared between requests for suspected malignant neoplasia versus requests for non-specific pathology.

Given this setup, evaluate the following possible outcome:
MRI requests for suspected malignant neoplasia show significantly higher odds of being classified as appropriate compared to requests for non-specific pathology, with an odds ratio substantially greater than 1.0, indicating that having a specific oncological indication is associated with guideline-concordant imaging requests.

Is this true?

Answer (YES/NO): YES